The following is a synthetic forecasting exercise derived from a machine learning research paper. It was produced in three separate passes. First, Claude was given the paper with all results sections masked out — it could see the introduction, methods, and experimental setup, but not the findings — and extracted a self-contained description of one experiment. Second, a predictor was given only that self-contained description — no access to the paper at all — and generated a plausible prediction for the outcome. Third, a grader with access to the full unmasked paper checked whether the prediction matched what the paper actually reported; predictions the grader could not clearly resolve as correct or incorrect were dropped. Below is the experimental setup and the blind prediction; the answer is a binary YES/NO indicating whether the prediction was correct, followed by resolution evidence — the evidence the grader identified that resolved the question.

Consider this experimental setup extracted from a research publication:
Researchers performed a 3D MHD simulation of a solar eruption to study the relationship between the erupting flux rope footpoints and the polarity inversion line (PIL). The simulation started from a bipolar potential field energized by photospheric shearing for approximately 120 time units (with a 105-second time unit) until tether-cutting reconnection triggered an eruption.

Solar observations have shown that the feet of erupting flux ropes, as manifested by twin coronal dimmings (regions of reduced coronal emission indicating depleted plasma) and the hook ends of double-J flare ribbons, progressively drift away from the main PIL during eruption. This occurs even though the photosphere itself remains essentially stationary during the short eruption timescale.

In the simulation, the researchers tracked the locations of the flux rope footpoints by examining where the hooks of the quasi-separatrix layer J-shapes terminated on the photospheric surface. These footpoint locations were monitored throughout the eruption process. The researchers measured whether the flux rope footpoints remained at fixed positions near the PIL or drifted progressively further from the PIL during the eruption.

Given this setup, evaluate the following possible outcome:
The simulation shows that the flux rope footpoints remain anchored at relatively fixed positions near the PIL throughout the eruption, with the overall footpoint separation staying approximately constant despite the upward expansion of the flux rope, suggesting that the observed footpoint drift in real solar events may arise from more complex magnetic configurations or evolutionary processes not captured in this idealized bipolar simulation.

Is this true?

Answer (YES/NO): NO